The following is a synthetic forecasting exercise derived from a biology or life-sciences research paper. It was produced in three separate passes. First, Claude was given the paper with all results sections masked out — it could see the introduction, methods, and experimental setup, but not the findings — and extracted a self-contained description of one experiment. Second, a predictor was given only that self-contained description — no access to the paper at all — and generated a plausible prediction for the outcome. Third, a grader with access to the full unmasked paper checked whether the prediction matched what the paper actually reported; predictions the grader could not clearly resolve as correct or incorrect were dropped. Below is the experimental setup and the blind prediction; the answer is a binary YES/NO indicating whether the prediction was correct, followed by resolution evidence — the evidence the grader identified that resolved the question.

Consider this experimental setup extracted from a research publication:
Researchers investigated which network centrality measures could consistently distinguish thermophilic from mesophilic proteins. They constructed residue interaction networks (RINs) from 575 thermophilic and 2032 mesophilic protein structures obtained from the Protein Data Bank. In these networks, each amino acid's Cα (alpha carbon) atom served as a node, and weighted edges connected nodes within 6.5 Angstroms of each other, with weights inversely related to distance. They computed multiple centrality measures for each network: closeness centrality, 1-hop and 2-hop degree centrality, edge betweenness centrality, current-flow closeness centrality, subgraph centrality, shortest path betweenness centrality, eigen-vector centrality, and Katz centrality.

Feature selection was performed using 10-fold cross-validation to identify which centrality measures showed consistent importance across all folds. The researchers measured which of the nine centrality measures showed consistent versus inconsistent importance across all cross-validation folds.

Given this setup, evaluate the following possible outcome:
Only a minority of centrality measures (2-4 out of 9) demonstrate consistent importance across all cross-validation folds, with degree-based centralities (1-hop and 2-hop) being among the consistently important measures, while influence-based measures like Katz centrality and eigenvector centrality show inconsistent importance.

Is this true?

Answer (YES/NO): NO